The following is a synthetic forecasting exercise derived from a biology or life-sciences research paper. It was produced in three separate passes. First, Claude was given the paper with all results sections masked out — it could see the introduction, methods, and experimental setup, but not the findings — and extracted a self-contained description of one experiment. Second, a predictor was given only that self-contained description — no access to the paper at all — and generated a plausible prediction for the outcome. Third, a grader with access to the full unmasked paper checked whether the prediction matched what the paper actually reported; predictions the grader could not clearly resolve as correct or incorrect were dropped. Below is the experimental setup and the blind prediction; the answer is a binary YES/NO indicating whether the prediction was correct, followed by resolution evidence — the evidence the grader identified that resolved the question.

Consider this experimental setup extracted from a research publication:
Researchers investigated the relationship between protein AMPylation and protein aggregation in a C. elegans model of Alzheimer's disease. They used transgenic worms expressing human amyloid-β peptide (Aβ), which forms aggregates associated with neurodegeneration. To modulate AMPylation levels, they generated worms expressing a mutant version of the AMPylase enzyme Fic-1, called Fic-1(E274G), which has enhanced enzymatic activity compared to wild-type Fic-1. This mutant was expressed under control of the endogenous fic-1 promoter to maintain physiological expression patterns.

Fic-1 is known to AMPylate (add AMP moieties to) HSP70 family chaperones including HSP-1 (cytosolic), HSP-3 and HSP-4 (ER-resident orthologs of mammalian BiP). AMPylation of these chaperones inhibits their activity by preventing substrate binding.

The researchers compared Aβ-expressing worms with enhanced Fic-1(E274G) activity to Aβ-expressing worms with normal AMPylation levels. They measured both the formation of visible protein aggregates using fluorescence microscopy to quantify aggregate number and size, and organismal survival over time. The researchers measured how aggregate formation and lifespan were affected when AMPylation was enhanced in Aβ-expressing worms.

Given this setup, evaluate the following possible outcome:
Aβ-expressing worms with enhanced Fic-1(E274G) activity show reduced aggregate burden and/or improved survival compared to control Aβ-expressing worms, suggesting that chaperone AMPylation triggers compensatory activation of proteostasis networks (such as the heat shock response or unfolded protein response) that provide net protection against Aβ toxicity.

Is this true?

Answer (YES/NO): NO